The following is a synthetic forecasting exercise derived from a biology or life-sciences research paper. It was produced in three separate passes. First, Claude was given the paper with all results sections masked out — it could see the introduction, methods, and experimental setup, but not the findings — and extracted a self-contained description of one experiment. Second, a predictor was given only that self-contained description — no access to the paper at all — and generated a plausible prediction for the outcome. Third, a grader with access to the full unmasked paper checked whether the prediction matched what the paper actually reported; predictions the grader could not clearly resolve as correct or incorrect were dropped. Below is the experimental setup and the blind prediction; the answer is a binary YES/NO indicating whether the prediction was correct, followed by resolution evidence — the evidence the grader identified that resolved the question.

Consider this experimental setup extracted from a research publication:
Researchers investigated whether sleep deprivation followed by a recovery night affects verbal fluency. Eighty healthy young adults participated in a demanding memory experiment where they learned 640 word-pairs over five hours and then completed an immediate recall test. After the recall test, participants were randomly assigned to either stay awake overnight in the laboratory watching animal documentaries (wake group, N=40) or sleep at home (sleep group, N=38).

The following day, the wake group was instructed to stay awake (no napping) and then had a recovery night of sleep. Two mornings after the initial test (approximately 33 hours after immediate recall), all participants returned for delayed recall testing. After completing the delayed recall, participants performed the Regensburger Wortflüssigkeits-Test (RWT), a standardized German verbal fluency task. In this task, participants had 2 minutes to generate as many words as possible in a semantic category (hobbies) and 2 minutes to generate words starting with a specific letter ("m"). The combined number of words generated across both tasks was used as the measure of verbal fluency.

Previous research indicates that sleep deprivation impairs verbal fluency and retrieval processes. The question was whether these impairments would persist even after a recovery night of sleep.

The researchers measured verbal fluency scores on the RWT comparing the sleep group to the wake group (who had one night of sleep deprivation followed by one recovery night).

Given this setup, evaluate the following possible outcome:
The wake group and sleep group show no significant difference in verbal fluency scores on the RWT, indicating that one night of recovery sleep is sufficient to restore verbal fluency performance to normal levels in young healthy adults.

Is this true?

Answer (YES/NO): YES